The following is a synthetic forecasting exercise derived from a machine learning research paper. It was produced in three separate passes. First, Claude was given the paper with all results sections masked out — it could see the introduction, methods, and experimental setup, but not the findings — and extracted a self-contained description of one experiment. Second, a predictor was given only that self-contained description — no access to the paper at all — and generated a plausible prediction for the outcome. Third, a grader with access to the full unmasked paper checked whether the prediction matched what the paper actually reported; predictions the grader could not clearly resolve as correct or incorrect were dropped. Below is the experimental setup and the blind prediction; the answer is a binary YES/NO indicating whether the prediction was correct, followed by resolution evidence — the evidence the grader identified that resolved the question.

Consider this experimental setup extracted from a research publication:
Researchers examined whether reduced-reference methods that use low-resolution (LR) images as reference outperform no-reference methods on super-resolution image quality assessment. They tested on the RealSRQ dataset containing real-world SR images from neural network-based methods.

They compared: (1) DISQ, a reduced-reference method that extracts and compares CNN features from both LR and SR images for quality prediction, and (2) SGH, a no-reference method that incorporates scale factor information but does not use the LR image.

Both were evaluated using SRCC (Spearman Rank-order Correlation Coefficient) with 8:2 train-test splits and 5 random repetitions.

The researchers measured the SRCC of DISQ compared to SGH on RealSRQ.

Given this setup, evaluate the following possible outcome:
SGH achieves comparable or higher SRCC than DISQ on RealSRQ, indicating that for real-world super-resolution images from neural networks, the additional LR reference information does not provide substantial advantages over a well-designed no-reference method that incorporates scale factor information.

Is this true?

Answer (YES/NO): NO